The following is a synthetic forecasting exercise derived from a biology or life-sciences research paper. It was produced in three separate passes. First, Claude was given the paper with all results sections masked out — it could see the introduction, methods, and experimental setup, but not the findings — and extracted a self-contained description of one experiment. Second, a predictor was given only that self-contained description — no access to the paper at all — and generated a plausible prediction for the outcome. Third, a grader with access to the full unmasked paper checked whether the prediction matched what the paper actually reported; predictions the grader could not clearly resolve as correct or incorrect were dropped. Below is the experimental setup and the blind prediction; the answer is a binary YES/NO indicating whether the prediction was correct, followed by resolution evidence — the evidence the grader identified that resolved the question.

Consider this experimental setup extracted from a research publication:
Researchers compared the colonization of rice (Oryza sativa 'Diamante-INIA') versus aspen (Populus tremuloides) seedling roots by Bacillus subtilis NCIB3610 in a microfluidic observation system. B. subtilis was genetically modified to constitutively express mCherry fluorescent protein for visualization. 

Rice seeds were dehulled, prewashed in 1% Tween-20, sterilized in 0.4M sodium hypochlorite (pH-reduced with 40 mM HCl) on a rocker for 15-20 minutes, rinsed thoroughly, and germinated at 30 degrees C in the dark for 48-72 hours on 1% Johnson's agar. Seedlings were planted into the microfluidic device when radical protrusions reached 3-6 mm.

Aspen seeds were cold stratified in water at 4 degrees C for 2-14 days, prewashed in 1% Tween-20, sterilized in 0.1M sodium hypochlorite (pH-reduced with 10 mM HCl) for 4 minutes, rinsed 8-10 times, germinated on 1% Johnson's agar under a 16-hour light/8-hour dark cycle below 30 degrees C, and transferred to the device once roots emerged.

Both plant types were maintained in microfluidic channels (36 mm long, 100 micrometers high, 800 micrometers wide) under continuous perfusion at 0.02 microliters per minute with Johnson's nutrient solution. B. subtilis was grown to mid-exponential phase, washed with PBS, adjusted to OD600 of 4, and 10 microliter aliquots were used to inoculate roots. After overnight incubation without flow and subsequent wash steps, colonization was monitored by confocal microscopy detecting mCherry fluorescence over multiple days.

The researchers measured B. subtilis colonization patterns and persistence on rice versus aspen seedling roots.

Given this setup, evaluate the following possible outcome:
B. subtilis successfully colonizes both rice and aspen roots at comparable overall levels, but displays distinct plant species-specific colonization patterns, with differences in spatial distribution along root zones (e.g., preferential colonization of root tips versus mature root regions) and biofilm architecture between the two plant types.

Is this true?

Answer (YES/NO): NO